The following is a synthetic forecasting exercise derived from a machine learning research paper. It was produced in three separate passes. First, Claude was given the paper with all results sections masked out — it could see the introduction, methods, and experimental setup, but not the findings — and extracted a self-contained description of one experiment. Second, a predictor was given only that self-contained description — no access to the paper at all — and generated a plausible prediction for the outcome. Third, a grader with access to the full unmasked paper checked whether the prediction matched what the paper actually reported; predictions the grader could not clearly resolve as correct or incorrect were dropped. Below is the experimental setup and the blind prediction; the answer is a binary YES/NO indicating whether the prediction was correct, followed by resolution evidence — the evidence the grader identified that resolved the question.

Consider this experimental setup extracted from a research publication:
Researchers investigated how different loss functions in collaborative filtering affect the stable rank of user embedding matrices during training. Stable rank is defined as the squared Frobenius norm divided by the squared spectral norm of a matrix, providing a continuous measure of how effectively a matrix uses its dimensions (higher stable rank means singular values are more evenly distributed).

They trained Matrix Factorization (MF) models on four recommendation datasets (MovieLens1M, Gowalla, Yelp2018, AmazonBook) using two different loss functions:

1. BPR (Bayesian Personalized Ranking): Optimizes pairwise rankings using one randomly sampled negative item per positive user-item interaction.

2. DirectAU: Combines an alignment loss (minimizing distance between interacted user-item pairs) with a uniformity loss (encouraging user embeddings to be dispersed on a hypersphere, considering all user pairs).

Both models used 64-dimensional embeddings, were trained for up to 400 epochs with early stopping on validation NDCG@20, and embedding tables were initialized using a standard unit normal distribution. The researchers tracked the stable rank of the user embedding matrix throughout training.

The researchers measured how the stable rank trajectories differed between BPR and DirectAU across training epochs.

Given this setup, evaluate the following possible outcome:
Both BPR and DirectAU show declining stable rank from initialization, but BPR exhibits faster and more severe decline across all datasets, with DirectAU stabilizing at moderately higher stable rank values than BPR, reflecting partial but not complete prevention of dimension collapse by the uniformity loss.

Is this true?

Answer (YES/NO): NO